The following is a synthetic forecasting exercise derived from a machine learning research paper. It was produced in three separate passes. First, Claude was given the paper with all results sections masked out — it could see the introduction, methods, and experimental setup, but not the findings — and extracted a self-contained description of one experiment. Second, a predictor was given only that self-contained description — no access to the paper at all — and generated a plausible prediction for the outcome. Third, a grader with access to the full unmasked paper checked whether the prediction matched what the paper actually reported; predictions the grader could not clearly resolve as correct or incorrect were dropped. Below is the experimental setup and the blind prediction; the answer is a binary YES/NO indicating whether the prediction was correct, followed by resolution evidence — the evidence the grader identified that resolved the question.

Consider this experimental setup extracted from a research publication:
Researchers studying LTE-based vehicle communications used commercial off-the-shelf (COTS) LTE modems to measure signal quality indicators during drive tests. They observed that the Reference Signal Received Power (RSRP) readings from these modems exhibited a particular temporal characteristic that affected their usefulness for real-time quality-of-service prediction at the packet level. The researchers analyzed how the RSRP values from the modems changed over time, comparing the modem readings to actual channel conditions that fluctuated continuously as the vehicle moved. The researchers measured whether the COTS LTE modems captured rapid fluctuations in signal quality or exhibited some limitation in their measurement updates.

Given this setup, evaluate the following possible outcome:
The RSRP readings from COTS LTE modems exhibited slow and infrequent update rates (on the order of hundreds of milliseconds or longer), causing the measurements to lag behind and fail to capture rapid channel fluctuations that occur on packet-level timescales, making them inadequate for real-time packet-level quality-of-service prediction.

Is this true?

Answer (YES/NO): YES